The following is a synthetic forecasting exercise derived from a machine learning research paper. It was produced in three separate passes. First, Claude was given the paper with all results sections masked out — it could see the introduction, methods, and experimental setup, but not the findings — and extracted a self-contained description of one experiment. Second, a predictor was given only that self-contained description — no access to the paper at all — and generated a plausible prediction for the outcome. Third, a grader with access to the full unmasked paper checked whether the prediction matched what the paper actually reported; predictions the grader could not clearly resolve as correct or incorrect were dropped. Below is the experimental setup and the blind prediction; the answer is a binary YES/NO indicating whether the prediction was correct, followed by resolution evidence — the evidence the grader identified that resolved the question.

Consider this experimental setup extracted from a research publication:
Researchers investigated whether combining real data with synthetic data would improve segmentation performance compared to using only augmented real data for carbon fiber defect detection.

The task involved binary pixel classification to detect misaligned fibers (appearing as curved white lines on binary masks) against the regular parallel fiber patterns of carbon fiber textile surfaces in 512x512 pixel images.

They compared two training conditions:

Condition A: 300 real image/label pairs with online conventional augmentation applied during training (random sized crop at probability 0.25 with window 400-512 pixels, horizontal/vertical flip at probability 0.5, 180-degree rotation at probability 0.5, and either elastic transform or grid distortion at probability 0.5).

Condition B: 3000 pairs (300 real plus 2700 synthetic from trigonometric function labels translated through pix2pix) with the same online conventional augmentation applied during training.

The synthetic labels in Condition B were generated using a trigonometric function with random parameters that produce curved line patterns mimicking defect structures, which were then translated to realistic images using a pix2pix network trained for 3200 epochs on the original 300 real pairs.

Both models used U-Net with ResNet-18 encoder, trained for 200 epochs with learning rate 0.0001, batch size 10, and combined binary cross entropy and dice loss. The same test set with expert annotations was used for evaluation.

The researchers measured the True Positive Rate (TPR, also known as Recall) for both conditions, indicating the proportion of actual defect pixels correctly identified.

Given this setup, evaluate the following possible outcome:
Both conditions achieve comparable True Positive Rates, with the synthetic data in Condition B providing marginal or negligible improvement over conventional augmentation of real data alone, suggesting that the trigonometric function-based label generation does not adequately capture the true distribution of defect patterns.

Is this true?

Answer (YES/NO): NO